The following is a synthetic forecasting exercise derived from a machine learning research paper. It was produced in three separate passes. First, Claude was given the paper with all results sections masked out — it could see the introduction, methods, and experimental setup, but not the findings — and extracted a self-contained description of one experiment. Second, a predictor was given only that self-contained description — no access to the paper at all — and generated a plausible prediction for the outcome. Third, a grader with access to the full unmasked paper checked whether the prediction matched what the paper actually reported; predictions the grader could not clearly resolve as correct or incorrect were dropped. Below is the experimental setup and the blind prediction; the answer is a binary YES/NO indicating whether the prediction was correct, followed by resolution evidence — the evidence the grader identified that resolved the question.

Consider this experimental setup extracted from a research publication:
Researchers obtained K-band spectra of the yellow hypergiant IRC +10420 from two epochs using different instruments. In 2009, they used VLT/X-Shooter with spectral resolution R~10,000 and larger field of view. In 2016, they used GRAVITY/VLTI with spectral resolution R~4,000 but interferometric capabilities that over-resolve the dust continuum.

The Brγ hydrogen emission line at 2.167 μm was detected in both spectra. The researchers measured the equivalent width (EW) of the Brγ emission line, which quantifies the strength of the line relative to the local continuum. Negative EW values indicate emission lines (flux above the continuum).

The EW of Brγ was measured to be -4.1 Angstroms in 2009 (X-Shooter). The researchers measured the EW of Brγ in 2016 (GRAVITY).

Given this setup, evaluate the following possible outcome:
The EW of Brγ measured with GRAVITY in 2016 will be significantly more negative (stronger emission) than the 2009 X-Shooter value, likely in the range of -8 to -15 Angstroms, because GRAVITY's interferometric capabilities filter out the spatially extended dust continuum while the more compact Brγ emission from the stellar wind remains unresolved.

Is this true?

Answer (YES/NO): NO